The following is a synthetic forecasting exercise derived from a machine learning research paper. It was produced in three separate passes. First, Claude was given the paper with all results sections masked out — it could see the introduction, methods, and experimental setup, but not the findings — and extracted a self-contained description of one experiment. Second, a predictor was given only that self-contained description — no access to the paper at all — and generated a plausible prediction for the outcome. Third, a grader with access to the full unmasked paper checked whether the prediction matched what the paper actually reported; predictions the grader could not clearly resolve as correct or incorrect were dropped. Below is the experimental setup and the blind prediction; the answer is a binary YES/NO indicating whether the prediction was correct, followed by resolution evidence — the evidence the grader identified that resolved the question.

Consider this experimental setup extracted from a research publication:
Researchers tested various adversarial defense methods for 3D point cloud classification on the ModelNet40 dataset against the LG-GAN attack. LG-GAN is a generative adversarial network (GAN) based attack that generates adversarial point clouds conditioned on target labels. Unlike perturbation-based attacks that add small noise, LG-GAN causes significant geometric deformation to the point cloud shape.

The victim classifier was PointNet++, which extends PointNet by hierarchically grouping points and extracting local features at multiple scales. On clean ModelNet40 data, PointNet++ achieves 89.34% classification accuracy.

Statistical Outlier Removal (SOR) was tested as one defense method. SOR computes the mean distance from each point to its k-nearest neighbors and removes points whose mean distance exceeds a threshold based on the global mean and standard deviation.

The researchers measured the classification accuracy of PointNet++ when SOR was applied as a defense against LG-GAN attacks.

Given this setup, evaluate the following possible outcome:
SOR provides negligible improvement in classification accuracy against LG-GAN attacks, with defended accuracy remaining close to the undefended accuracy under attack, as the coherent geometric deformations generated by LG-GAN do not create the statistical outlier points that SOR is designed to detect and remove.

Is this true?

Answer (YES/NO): YES